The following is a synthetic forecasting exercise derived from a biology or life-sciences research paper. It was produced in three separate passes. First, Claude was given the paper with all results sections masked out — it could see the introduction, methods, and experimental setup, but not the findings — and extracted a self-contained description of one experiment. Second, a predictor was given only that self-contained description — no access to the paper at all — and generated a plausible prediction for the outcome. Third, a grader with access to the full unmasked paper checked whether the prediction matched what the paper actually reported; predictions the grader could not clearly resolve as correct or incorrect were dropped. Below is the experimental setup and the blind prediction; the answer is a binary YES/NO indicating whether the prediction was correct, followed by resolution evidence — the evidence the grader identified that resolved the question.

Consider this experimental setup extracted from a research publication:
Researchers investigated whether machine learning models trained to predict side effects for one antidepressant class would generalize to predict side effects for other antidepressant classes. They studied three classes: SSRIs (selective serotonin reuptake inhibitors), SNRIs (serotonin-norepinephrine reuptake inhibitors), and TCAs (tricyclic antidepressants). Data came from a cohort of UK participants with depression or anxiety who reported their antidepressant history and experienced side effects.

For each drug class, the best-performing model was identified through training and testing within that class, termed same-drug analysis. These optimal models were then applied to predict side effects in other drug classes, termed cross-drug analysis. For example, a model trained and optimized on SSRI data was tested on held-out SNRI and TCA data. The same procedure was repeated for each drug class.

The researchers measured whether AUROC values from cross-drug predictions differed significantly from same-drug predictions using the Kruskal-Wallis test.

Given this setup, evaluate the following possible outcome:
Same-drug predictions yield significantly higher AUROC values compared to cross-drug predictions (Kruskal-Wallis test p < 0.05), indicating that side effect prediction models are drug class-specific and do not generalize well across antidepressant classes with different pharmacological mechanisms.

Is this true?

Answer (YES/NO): NO